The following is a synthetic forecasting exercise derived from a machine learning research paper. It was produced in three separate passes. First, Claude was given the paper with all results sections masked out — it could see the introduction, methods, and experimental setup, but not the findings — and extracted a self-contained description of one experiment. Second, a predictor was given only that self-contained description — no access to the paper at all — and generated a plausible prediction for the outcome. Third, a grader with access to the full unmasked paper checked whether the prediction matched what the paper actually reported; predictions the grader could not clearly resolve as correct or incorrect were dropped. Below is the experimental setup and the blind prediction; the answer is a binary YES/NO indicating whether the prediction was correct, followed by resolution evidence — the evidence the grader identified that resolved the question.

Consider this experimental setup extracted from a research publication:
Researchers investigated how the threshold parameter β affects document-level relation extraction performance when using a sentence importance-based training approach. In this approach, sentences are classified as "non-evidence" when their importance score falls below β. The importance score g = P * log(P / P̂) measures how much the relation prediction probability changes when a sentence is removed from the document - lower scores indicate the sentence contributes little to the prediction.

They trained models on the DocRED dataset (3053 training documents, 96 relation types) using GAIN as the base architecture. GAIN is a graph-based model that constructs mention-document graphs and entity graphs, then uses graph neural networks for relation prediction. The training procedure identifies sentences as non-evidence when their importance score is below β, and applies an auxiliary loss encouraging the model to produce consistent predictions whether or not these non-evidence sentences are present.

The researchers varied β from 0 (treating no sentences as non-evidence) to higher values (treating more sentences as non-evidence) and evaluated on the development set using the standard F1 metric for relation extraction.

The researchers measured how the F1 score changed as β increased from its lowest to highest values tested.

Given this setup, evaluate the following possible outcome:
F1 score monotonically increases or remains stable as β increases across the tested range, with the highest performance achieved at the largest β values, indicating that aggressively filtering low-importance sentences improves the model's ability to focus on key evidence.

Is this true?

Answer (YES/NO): NO